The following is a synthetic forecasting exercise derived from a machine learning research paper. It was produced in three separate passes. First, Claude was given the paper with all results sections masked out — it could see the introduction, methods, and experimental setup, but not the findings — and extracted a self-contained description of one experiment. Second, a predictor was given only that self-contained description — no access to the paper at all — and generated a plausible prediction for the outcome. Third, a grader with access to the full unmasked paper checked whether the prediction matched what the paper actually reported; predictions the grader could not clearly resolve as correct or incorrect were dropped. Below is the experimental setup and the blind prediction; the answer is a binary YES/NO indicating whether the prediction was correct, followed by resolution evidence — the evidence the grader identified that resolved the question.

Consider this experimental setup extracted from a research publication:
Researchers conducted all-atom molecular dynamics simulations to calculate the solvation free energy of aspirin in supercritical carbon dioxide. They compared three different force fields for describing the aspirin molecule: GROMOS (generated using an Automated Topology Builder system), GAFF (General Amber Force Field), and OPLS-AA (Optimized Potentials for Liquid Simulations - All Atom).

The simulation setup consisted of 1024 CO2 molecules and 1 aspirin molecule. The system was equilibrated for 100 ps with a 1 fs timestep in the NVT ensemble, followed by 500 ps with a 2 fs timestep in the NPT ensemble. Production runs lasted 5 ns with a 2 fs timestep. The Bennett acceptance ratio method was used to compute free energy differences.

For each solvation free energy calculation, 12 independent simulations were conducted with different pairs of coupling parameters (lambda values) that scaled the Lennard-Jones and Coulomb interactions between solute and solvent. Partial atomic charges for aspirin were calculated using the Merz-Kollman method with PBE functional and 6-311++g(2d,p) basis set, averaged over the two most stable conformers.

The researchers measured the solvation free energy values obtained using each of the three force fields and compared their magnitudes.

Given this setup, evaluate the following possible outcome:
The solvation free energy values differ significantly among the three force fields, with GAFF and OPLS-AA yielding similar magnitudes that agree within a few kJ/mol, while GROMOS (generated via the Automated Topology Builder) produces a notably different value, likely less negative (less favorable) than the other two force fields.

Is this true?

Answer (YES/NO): NO